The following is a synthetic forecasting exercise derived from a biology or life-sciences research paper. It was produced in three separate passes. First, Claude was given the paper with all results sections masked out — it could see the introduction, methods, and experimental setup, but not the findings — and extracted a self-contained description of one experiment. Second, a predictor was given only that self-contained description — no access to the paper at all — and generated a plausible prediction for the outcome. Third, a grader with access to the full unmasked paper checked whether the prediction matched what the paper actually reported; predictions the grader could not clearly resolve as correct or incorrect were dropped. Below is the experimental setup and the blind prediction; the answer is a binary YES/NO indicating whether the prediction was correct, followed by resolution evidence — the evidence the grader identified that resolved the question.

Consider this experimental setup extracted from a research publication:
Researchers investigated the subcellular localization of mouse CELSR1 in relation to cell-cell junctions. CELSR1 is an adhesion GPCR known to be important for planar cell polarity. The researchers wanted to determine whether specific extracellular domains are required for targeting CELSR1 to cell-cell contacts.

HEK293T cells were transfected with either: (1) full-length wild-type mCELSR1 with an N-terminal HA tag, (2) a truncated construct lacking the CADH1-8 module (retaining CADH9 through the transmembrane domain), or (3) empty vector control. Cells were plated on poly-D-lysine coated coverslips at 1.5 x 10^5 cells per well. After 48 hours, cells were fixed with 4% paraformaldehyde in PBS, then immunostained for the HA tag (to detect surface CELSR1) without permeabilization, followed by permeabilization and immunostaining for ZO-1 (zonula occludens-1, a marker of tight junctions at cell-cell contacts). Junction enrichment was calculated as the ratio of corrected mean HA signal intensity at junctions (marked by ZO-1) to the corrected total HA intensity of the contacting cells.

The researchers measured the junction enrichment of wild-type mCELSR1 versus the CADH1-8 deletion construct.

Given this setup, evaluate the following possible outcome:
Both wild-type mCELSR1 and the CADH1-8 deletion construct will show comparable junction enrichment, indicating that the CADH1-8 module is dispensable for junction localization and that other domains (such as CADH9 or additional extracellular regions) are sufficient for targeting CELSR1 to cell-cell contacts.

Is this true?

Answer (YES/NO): NO